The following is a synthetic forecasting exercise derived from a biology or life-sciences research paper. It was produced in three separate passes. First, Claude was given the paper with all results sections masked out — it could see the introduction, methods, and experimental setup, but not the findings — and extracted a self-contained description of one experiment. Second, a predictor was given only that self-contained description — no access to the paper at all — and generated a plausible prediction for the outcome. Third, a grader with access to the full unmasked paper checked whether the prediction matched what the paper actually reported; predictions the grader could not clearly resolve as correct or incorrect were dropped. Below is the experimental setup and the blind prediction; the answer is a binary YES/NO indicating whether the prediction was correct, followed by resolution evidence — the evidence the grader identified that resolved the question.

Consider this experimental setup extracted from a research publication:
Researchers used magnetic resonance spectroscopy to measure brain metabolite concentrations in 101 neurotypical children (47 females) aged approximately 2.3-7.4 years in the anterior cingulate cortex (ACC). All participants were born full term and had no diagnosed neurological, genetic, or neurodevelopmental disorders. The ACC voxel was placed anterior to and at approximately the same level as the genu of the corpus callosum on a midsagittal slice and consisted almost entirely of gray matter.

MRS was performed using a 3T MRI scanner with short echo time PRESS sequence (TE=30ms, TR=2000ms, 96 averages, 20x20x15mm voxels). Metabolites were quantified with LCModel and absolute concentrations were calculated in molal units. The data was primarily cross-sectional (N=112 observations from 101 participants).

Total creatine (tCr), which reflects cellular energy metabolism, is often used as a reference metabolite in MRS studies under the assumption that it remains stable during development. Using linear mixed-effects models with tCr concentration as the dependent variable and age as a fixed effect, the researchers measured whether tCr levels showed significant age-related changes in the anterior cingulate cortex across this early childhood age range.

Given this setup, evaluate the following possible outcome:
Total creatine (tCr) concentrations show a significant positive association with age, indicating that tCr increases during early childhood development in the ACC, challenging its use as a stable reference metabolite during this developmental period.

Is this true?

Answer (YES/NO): NO